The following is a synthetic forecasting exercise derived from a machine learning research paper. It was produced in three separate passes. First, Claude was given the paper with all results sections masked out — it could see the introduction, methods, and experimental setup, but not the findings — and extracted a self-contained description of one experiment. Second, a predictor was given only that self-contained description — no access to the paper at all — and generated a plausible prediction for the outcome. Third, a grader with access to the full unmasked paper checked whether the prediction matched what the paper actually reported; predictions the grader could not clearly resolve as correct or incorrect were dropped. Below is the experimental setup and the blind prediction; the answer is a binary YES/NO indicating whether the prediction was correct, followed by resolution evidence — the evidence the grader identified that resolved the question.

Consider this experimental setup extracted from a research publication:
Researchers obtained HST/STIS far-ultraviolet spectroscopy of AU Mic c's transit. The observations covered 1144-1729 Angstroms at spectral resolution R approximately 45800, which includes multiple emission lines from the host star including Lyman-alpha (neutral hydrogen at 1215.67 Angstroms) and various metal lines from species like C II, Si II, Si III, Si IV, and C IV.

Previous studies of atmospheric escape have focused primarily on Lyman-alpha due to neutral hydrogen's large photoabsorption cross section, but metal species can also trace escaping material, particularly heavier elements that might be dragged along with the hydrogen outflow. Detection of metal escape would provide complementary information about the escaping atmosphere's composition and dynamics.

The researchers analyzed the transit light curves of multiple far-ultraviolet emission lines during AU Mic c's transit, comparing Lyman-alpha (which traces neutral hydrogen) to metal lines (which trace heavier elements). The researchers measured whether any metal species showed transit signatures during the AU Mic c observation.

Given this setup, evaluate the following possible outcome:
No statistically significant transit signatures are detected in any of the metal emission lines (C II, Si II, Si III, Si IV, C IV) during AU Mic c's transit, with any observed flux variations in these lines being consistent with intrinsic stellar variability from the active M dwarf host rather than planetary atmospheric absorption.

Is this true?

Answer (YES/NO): YES